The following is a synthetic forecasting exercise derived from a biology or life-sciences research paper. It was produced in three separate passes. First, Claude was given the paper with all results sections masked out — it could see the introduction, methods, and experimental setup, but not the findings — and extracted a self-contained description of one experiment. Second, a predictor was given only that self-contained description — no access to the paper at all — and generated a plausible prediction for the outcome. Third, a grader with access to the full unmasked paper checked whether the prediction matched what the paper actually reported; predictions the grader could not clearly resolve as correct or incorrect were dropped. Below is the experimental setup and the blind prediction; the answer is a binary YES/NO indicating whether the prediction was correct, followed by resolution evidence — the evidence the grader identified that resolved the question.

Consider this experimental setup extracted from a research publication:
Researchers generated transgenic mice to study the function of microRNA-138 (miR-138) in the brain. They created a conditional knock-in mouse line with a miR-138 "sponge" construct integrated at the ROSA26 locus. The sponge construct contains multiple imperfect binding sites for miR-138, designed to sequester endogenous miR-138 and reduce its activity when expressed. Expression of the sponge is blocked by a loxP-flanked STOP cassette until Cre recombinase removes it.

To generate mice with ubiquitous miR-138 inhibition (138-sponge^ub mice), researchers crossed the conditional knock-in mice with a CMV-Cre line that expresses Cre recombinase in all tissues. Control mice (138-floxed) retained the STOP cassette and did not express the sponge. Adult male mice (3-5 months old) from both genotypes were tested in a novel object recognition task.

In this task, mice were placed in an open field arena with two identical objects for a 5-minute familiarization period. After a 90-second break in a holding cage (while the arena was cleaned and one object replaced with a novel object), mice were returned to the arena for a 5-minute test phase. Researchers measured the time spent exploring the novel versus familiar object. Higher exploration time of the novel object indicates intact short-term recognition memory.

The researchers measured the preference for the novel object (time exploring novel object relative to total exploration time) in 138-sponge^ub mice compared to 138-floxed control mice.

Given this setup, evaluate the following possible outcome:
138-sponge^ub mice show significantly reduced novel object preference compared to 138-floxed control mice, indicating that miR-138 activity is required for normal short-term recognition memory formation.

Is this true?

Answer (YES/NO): YES